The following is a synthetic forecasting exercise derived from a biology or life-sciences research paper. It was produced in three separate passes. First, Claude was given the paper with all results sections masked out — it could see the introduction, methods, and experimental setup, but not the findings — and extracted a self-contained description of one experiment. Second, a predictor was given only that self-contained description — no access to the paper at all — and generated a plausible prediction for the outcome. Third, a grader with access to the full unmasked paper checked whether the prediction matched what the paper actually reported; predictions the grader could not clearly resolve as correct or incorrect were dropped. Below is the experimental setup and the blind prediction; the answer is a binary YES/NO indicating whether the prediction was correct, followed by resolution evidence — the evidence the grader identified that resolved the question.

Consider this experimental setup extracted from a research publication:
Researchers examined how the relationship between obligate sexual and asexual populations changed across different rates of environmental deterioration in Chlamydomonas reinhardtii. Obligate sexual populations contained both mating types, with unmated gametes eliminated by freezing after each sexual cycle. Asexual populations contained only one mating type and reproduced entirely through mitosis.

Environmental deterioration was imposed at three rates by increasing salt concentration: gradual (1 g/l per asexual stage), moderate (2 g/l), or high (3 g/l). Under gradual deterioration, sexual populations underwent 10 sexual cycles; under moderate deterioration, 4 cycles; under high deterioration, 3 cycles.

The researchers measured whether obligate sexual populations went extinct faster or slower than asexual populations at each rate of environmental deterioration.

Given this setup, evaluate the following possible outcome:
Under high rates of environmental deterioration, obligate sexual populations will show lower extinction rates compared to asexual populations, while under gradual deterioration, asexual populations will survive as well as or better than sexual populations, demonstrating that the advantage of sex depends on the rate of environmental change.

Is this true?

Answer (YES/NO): NO